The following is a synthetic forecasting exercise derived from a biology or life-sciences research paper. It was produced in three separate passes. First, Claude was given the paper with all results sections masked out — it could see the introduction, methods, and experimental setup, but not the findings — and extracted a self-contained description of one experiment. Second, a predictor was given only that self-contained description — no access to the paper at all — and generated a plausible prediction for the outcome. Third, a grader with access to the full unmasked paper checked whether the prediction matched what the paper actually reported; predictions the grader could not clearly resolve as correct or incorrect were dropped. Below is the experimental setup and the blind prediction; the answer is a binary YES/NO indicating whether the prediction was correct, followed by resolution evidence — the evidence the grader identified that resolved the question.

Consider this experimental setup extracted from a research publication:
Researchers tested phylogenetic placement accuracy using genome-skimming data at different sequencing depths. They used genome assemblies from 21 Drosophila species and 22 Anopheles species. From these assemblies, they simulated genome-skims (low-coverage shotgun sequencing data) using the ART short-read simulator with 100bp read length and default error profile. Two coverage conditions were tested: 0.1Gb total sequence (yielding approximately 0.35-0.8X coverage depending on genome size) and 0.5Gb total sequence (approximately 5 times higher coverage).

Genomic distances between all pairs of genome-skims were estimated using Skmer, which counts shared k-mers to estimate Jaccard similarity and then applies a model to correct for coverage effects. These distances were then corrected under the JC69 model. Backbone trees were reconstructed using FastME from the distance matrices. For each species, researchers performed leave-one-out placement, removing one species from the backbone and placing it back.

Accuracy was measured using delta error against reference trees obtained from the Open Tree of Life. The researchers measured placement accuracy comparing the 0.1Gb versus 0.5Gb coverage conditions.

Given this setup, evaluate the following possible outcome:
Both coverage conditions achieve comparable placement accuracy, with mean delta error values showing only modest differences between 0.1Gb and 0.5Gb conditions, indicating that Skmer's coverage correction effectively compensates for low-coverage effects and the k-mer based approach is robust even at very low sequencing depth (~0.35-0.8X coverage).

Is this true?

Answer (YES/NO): YES